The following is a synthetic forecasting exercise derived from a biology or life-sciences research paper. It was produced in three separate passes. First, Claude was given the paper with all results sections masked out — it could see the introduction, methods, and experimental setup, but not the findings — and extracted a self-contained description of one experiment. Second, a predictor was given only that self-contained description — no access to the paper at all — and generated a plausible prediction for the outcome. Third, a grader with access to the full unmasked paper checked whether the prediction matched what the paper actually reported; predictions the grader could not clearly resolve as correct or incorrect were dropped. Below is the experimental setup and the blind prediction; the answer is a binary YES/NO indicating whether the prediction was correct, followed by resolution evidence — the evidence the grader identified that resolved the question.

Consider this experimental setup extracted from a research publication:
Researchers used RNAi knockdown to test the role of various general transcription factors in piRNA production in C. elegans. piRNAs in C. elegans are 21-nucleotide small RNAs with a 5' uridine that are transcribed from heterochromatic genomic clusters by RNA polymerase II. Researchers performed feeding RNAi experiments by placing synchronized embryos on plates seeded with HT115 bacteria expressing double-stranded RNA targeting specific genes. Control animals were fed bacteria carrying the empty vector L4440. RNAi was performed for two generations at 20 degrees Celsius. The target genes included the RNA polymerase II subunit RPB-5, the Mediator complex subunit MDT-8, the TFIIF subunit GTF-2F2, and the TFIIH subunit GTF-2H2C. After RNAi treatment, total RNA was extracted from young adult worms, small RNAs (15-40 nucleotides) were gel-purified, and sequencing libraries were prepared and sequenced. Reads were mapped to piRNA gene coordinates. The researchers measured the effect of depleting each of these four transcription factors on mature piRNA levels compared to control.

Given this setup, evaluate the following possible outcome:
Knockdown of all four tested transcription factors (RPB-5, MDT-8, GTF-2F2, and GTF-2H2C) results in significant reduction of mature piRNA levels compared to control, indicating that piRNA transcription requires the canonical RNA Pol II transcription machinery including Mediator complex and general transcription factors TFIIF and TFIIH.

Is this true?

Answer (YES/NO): YES